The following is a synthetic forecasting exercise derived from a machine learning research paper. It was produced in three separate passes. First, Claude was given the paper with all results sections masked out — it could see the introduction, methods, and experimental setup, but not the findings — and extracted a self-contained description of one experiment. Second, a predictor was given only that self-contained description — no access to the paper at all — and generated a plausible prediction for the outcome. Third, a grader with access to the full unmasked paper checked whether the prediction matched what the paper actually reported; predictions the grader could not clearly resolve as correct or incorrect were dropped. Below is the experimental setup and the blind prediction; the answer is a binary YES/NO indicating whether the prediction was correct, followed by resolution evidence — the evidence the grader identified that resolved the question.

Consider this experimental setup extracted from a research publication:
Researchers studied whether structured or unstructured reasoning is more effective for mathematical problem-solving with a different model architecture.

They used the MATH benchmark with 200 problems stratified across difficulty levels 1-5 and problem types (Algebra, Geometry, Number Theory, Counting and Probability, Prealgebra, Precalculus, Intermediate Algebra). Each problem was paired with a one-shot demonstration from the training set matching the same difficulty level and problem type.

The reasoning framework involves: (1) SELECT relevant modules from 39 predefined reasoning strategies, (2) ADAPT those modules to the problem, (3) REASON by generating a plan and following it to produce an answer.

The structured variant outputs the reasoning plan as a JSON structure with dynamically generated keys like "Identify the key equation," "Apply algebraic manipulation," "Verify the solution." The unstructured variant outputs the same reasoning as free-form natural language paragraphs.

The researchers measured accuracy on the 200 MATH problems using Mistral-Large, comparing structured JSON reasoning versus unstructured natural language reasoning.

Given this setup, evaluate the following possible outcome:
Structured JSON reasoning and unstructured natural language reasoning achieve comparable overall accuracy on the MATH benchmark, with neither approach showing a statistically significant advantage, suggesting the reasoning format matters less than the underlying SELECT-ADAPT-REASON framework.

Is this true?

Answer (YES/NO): NO